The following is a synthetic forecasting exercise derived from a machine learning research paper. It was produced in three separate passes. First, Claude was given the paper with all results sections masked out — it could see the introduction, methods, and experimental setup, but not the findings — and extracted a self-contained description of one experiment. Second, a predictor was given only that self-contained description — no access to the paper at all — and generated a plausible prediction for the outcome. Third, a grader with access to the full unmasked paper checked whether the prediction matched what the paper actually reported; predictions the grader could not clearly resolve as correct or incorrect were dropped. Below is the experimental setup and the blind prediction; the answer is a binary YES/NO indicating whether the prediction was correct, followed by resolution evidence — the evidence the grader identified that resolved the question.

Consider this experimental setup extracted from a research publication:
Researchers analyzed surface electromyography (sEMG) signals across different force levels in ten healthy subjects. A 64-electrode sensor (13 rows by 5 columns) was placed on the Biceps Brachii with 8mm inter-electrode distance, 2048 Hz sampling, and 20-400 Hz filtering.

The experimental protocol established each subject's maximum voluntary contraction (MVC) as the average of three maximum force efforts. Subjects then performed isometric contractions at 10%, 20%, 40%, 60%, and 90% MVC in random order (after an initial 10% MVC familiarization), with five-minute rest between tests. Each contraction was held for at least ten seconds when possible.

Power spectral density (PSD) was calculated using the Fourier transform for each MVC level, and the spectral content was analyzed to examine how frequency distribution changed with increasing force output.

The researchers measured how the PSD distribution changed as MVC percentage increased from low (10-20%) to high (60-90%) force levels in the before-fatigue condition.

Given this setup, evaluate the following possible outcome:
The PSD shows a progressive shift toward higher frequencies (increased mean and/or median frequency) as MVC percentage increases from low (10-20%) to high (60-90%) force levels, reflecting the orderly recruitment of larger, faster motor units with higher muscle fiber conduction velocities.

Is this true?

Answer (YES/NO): NO